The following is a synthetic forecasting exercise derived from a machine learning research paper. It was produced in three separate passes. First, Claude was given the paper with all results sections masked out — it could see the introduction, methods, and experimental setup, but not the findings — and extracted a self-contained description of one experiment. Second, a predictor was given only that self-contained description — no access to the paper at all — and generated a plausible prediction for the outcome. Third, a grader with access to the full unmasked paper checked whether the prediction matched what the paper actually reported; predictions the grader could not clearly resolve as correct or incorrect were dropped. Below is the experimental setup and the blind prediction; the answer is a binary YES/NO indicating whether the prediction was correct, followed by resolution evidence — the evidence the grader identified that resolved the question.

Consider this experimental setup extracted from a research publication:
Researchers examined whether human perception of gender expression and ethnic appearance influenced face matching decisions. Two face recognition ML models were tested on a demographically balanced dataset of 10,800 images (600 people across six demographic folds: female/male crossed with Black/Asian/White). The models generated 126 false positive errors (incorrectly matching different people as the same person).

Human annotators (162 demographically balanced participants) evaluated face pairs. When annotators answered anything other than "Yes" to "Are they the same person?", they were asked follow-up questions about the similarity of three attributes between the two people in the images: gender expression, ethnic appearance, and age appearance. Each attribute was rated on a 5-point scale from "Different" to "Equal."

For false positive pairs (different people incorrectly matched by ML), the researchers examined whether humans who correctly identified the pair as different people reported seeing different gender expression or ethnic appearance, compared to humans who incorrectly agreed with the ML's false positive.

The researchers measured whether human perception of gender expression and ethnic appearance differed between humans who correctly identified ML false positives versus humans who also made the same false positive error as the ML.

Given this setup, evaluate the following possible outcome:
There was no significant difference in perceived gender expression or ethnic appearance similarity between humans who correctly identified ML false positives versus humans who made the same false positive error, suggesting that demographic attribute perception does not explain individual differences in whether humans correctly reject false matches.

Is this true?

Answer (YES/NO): NO